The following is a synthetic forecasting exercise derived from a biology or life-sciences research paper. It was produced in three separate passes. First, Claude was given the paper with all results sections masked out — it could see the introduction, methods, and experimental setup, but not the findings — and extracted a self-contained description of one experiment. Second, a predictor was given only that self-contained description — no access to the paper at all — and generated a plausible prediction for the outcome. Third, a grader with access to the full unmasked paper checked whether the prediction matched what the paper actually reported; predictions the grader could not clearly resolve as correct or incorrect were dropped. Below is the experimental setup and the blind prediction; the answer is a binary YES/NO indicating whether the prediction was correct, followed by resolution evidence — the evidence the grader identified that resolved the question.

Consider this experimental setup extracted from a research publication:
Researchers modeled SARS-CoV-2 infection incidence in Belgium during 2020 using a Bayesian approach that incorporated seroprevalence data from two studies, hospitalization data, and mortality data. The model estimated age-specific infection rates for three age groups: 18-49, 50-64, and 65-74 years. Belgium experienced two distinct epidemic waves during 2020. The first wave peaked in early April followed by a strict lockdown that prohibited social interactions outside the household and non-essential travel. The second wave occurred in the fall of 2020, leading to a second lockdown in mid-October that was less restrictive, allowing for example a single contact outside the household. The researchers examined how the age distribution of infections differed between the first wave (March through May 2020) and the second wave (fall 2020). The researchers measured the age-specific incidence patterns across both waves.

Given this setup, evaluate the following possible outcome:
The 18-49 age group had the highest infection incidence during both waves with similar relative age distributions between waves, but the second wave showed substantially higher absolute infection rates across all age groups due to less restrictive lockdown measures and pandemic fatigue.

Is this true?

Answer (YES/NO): NO